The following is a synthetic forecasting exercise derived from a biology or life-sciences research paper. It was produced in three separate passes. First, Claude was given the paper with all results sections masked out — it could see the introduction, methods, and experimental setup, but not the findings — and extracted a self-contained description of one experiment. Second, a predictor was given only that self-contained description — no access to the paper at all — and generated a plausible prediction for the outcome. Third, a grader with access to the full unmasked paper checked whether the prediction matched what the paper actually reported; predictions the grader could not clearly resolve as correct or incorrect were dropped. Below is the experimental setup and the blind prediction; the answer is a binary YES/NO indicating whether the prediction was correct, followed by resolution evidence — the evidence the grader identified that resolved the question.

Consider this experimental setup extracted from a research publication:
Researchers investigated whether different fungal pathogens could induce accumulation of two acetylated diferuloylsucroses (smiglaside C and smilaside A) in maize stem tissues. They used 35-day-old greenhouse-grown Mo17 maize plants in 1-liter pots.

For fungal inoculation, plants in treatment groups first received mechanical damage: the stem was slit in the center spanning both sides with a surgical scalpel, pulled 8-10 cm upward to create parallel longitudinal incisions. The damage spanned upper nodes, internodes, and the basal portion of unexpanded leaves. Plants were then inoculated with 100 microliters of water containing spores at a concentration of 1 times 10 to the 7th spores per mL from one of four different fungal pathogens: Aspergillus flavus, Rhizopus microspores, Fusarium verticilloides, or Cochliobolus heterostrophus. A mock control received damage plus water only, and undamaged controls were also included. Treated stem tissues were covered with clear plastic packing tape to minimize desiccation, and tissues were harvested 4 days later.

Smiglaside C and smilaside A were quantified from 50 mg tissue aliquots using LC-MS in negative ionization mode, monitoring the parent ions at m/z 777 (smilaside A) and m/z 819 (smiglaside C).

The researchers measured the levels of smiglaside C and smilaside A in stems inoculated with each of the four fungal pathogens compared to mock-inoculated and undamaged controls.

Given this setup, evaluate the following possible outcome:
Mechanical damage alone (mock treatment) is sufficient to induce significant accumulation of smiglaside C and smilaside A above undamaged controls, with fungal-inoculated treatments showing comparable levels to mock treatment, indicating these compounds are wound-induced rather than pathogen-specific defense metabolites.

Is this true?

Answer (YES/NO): NO